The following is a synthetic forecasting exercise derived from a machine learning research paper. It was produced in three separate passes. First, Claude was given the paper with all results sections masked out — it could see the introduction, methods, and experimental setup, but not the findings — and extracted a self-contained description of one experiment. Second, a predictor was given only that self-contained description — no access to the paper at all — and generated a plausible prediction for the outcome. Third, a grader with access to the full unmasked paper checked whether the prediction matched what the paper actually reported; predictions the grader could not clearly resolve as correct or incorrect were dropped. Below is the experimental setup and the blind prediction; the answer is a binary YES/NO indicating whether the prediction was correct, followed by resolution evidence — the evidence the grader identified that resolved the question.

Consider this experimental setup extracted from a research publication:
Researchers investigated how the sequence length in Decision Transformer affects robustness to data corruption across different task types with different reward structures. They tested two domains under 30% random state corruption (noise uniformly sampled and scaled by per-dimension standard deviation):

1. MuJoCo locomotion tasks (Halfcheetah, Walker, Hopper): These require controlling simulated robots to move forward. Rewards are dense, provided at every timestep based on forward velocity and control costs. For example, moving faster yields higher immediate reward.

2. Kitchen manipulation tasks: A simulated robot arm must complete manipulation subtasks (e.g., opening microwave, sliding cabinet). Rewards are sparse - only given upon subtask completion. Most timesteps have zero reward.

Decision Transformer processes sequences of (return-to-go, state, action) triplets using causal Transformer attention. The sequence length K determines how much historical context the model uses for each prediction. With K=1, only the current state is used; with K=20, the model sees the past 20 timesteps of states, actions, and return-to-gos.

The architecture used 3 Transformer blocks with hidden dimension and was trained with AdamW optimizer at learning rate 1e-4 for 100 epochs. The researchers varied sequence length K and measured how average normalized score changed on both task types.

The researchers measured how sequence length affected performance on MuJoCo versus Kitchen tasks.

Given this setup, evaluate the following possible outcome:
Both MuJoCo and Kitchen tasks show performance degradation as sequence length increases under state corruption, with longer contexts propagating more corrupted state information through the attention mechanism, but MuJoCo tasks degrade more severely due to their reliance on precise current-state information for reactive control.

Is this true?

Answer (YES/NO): NO